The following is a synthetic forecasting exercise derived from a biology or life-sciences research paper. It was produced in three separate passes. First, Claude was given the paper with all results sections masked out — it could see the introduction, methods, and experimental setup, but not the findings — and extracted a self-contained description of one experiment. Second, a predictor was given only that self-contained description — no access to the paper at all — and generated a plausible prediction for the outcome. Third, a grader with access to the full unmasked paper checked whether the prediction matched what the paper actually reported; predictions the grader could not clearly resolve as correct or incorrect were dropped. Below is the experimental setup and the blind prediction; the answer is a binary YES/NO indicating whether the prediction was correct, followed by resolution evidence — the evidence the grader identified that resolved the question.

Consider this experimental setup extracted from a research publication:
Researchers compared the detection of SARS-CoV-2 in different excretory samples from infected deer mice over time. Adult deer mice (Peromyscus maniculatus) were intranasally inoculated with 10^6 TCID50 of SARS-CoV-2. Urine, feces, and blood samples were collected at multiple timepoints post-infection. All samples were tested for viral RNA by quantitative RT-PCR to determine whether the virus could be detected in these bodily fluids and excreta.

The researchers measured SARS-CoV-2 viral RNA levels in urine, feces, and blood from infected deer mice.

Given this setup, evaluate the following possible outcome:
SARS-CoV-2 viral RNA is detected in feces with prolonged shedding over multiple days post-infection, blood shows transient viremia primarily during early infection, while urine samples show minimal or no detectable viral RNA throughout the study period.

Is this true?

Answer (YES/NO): NO